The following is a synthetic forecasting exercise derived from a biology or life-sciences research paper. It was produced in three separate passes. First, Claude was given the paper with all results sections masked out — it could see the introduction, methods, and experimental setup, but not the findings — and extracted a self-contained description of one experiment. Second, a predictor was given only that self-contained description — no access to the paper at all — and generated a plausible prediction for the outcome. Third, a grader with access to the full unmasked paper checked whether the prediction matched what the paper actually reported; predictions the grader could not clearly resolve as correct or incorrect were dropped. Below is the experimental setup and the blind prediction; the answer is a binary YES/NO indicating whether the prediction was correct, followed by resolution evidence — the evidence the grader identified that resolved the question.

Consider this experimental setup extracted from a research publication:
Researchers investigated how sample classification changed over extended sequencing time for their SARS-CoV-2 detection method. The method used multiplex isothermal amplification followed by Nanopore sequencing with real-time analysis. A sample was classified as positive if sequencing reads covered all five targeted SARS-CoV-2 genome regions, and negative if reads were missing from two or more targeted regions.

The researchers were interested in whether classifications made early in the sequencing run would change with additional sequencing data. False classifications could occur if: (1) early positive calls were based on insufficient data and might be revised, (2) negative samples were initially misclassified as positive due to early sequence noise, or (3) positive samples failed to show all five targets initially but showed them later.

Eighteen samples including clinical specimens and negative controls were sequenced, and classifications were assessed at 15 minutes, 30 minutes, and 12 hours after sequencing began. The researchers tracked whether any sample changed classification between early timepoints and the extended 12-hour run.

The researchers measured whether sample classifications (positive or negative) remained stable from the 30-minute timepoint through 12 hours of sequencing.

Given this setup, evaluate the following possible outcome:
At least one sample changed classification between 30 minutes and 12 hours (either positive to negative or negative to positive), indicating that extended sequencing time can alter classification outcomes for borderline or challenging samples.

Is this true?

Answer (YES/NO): NO